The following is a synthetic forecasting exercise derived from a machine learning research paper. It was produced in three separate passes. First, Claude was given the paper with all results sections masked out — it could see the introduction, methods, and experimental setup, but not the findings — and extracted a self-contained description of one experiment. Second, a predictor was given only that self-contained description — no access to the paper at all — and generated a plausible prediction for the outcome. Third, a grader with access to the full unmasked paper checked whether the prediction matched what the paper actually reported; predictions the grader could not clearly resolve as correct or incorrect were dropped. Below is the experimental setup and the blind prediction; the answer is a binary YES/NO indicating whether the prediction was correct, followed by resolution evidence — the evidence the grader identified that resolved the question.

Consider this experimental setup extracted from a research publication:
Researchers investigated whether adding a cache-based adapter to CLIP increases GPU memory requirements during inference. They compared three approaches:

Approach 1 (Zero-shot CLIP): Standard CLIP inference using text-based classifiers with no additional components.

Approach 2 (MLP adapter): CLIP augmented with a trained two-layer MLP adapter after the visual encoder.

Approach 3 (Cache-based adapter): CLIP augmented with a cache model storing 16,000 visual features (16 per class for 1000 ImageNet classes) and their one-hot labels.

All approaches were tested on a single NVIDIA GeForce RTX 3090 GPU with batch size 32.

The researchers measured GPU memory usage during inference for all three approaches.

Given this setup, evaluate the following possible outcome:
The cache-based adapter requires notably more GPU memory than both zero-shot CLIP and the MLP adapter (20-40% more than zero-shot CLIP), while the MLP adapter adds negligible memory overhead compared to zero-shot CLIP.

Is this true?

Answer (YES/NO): NO